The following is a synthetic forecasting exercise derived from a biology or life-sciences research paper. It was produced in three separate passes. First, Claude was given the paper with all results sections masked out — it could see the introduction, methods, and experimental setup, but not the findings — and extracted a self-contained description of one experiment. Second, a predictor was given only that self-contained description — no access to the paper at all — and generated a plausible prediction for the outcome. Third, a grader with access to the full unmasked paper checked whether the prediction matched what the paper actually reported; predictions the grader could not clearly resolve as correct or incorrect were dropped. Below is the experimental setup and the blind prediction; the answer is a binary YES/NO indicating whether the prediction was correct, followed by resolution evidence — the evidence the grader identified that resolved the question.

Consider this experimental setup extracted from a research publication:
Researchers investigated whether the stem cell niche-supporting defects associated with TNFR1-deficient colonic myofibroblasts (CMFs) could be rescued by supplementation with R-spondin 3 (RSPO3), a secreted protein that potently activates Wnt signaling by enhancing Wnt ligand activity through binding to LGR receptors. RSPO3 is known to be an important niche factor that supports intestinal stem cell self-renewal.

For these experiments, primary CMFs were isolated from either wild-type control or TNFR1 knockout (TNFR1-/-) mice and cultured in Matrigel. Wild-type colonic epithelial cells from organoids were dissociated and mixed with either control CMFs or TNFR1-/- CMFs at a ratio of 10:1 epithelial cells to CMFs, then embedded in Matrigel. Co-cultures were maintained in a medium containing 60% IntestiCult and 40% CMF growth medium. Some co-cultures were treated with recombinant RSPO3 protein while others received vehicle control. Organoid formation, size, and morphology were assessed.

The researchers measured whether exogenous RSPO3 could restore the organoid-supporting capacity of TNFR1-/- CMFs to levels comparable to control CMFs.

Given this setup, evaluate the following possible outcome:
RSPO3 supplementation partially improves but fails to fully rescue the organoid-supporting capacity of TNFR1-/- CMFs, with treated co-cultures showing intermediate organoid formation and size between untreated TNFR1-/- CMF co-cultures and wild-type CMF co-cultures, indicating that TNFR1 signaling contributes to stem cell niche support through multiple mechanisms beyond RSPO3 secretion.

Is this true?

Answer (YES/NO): NO